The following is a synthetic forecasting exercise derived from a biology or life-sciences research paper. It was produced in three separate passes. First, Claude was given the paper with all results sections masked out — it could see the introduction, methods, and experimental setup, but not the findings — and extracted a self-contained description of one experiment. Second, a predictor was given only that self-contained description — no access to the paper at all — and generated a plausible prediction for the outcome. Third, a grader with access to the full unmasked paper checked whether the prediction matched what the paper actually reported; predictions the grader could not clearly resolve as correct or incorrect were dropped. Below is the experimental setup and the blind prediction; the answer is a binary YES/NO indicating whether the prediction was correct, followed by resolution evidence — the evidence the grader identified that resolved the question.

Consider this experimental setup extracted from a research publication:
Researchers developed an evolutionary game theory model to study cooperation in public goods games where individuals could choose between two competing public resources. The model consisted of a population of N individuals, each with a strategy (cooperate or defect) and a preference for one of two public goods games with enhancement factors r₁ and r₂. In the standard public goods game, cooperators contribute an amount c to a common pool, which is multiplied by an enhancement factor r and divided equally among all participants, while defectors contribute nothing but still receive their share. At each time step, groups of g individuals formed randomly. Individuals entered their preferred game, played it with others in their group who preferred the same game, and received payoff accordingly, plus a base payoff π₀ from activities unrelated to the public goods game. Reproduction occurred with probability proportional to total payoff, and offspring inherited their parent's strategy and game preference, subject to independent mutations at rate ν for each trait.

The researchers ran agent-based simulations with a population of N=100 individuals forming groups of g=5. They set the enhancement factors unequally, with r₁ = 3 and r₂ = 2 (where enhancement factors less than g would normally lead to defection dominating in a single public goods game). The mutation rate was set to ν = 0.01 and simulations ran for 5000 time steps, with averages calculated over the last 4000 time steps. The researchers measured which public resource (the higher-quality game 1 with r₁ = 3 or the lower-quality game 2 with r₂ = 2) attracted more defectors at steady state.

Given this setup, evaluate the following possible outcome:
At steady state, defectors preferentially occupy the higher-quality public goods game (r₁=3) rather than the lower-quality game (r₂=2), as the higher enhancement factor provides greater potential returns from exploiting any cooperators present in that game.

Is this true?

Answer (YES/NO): YES